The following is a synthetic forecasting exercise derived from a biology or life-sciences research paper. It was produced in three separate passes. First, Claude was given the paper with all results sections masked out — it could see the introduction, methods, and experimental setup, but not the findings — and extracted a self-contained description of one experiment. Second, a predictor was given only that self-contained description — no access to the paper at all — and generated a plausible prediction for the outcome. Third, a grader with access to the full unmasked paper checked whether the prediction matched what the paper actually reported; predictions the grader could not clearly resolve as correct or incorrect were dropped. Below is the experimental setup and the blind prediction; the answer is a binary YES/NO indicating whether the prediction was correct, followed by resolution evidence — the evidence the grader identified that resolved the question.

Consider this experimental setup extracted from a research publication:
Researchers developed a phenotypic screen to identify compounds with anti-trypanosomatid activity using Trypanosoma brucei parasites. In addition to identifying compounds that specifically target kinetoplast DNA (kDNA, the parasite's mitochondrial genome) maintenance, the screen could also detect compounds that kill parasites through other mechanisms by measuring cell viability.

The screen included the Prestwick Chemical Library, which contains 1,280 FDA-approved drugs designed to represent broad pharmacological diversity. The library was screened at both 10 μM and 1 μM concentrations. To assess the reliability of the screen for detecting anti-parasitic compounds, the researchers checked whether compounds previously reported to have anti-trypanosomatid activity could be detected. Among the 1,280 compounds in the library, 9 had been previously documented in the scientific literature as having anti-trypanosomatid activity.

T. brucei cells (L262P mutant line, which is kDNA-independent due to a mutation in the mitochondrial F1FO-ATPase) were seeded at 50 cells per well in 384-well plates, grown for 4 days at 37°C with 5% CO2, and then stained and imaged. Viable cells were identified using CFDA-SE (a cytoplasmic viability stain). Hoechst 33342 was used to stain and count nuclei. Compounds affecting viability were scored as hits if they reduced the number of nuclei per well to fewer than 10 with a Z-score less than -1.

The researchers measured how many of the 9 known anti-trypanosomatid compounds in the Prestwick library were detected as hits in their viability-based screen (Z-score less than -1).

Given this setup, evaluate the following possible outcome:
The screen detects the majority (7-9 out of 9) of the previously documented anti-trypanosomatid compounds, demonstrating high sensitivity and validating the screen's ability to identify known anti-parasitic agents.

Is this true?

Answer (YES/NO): YES